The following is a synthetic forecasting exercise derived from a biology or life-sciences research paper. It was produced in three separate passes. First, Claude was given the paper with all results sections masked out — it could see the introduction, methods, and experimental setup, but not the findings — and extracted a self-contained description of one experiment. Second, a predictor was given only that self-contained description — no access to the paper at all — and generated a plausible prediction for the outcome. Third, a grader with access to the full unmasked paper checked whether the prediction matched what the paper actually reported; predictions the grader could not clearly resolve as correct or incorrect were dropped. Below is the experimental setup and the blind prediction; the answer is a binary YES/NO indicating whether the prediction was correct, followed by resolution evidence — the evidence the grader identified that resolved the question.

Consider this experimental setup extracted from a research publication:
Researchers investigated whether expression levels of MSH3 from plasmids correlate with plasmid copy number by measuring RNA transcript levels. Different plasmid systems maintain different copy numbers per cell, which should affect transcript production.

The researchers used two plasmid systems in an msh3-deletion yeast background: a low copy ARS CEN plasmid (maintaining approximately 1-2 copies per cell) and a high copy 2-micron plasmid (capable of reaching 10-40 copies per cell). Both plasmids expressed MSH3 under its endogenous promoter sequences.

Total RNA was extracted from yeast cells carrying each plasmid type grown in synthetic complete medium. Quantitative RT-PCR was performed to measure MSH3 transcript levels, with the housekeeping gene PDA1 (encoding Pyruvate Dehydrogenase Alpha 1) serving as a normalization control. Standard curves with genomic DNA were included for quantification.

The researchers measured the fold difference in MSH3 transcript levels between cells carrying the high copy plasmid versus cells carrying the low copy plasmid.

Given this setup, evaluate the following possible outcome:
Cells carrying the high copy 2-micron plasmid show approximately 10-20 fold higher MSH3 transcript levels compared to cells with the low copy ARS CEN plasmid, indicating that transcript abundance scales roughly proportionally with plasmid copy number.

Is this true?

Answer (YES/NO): YES